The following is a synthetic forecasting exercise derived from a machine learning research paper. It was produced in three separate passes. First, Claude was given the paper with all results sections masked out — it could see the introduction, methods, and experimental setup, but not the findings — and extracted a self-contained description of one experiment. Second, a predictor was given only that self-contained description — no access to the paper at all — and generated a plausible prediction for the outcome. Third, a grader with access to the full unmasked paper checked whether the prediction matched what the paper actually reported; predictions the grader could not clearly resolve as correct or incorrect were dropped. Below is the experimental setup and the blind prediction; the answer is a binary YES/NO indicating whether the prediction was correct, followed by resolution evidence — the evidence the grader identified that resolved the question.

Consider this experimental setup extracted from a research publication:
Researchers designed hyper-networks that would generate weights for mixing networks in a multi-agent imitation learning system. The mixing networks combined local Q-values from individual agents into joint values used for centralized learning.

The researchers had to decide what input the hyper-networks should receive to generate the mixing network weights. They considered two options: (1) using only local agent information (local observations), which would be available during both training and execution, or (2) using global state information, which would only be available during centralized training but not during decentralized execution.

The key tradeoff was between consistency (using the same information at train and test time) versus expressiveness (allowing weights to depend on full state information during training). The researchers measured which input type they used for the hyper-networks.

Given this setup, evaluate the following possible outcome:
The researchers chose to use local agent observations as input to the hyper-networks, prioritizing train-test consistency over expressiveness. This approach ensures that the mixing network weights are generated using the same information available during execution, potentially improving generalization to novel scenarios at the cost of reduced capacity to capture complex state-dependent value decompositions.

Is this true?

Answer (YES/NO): NO